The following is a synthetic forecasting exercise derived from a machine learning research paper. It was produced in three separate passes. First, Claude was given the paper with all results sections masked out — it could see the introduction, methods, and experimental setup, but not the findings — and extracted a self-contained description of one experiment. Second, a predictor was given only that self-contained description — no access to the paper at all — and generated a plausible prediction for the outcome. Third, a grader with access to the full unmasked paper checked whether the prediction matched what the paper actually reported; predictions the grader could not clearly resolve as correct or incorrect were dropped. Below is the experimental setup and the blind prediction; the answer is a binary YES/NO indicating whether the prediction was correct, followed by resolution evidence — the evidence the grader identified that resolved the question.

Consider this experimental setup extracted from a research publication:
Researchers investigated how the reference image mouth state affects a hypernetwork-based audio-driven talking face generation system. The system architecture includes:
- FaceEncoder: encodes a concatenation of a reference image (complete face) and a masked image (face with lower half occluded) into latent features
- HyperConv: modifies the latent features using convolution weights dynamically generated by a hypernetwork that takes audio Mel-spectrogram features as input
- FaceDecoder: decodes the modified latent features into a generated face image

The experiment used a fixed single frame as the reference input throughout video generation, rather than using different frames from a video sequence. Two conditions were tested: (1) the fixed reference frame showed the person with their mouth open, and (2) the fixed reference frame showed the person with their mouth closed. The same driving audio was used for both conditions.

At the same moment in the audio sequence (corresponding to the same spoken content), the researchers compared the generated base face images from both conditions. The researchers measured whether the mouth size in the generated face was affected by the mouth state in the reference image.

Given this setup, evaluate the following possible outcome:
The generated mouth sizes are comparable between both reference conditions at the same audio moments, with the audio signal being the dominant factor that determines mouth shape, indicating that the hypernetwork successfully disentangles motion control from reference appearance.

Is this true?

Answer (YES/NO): NO